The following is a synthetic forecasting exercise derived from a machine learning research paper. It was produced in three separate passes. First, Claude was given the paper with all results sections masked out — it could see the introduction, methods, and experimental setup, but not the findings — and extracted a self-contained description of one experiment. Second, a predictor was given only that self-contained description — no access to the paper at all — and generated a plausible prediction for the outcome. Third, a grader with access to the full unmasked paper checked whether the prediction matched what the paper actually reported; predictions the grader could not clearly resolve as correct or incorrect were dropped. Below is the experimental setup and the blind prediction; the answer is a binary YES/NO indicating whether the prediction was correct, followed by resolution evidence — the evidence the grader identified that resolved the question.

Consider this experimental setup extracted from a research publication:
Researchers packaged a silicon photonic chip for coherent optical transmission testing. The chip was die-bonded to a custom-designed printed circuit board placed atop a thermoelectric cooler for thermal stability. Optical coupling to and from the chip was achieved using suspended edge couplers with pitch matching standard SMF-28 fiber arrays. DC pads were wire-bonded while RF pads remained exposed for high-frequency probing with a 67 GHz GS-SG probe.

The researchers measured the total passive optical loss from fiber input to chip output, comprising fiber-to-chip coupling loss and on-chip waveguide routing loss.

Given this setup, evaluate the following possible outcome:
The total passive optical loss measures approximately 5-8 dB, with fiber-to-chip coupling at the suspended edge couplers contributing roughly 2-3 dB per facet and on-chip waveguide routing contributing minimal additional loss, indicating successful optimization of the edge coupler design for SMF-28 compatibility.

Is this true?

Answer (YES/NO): YES